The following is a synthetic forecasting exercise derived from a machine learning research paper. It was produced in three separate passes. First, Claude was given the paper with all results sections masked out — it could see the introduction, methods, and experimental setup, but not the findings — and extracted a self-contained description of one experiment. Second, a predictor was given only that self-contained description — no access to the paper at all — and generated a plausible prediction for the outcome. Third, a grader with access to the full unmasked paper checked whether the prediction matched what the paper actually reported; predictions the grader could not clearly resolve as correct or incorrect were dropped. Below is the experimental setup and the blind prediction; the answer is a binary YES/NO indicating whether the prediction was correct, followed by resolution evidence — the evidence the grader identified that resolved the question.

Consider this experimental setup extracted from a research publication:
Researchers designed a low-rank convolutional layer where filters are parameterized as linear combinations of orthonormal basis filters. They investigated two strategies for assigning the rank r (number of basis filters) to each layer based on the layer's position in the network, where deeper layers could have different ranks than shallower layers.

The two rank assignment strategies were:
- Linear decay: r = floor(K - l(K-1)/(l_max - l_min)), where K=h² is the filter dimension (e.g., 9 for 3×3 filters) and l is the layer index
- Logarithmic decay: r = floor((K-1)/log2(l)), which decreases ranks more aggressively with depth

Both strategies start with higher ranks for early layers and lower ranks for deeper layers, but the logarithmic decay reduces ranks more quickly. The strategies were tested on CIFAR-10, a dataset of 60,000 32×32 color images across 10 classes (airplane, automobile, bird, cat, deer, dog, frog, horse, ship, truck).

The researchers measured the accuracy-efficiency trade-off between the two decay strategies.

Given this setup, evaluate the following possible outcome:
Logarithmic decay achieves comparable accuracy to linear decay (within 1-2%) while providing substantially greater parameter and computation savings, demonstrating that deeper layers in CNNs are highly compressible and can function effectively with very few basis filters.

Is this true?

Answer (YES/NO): YES